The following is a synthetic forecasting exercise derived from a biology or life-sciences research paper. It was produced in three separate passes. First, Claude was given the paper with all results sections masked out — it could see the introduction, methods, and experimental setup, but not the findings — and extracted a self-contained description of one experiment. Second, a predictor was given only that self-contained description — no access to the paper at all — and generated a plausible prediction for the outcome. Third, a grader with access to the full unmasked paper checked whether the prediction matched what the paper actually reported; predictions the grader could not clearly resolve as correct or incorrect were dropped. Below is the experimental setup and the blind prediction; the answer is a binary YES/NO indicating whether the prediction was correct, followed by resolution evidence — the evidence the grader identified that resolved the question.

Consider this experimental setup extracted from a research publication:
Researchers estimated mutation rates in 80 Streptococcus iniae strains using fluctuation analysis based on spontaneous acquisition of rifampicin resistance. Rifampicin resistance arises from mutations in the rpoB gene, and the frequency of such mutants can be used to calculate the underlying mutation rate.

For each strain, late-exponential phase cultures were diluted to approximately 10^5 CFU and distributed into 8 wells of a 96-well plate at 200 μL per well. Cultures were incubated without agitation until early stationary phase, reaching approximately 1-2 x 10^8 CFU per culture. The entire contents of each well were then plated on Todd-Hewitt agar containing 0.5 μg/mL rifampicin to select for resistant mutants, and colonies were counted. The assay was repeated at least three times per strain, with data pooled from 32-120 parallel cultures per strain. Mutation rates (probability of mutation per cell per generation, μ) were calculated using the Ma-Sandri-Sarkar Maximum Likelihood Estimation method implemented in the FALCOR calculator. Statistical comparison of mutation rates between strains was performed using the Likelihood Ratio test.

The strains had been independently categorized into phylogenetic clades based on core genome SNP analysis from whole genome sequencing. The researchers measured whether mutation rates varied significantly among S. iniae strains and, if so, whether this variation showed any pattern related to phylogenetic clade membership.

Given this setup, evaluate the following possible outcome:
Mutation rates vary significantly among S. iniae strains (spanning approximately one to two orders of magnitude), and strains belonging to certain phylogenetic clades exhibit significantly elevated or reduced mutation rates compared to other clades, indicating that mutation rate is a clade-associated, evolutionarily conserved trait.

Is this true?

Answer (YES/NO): YES